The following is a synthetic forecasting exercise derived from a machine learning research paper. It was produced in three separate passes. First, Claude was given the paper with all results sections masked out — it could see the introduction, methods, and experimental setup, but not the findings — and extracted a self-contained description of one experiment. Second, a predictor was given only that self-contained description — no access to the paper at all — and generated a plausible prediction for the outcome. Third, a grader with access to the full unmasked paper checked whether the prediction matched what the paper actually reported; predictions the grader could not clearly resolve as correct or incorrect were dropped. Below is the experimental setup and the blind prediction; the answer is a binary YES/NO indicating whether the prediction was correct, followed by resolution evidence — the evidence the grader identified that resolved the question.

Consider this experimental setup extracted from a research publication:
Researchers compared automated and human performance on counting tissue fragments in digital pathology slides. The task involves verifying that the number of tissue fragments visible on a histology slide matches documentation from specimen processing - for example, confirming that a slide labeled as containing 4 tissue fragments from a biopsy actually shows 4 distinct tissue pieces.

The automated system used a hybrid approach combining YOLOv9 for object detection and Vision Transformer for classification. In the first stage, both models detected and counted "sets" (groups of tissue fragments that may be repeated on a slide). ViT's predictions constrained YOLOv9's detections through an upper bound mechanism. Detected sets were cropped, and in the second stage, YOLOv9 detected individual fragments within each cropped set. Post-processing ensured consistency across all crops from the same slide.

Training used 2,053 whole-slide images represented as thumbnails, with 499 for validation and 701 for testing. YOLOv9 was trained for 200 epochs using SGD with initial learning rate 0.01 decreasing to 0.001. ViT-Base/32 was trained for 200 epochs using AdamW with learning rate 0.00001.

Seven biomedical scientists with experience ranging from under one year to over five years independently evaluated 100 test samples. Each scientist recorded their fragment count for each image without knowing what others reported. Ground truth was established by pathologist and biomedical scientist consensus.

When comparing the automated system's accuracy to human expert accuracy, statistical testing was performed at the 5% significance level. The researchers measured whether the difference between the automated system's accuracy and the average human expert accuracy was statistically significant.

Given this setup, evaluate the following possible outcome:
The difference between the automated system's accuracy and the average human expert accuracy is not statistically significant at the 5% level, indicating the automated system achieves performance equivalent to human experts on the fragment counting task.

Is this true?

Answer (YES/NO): YES